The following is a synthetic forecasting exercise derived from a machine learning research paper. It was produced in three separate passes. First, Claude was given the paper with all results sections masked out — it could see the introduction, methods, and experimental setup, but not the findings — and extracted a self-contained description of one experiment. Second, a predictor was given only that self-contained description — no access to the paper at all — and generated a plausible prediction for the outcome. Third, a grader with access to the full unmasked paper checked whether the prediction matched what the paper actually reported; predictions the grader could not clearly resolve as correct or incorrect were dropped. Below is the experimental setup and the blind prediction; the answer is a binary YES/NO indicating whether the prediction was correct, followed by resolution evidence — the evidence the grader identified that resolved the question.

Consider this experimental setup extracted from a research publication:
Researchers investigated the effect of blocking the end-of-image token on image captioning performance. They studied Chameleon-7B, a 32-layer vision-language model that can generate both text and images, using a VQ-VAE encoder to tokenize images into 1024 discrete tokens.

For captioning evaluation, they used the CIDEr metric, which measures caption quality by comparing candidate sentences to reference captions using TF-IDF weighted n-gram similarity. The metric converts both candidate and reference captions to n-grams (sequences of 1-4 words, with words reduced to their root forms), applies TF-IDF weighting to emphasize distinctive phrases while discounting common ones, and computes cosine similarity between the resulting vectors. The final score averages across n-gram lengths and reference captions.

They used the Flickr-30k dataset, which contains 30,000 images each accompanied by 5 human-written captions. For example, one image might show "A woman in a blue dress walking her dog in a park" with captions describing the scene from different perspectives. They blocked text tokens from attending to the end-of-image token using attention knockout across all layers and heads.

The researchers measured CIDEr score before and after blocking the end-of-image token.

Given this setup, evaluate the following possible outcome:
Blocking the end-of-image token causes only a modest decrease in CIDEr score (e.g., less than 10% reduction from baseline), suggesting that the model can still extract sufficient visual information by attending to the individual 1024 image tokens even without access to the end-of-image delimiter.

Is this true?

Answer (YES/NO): NO